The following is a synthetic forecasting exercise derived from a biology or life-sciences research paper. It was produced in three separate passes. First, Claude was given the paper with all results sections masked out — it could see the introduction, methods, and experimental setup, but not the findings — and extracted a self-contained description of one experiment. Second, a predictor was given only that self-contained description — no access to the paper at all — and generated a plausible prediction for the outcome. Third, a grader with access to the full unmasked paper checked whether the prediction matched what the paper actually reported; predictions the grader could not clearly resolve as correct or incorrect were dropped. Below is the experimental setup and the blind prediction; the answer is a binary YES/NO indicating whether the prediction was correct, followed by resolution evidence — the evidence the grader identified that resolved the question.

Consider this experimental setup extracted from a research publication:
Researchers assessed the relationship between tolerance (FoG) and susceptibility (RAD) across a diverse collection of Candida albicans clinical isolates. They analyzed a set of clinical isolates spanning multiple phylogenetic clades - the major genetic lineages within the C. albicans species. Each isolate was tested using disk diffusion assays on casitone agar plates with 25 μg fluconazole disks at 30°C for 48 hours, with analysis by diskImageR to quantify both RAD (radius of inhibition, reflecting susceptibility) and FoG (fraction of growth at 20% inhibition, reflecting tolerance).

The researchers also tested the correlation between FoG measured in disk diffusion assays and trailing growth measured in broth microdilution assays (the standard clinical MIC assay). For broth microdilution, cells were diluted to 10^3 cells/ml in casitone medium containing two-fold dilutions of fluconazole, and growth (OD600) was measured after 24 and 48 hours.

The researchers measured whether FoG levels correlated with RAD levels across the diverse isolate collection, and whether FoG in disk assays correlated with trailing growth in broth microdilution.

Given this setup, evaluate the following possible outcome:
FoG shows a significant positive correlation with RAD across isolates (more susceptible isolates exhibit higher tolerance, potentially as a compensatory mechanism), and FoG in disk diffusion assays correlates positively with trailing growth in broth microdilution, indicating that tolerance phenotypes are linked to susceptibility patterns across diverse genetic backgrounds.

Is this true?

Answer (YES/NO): NO